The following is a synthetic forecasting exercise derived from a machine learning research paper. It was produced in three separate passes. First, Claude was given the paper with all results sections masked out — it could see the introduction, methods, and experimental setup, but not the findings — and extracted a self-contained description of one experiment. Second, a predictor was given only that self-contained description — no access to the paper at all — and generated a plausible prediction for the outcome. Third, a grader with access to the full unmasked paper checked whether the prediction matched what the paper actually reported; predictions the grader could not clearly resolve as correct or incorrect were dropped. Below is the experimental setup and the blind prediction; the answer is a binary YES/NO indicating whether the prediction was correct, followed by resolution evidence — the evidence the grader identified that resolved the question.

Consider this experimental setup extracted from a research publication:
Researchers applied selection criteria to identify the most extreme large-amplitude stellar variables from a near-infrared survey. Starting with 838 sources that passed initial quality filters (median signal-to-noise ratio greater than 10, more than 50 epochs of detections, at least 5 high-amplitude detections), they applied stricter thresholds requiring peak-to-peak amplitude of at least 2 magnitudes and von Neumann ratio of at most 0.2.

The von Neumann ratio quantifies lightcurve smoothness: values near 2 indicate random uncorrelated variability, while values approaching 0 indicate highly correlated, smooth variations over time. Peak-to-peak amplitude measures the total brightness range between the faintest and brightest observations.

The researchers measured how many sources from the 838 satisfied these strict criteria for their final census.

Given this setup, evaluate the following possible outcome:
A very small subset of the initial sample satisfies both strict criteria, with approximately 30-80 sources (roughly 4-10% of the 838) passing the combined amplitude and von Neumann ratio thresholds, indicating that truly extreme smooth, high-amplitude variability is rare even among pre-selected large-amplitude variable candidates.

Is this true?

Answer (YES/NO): NO